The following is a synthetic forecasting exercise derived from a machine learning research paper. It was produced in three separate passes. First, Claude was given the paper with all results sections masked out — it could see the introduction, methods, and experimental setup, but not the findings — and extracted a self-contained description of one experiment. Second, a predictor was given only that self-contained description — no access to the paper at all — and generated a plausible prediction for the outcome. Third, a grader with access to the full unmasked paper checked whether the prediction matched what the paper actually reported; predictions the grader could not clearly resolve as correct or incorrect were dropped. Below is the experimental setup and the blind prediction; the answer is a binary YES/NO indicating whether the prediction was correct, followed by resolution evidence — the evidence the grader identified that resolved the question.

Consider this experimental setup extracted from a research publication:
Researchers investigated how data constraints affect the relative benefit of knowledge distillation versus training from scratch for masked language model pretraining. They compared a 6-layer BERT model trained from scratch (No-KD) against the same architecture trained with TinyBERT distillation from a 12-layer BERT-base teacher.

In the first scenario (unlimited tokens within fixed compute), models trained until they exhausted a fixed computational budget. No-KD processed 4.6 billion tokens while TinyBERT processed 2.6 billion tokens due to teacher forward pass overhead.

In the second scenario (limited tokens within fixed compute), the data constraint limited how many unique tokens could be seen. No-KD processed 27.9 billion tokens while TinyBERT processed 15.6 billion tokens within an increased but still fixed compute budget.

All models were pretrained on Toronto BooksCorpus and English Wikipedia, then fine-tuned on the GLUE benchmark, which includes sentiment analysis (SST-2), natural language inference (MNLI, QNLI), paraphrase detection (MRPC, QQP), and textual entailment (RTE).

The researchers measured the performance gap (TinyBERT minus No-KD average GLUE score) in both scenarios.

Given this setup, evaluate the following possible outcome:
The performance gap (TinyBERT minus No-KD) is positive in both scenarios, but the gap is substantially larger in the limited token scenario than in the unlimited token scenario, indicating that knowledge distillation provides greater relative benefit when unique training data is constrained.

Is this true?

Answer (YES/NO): YES